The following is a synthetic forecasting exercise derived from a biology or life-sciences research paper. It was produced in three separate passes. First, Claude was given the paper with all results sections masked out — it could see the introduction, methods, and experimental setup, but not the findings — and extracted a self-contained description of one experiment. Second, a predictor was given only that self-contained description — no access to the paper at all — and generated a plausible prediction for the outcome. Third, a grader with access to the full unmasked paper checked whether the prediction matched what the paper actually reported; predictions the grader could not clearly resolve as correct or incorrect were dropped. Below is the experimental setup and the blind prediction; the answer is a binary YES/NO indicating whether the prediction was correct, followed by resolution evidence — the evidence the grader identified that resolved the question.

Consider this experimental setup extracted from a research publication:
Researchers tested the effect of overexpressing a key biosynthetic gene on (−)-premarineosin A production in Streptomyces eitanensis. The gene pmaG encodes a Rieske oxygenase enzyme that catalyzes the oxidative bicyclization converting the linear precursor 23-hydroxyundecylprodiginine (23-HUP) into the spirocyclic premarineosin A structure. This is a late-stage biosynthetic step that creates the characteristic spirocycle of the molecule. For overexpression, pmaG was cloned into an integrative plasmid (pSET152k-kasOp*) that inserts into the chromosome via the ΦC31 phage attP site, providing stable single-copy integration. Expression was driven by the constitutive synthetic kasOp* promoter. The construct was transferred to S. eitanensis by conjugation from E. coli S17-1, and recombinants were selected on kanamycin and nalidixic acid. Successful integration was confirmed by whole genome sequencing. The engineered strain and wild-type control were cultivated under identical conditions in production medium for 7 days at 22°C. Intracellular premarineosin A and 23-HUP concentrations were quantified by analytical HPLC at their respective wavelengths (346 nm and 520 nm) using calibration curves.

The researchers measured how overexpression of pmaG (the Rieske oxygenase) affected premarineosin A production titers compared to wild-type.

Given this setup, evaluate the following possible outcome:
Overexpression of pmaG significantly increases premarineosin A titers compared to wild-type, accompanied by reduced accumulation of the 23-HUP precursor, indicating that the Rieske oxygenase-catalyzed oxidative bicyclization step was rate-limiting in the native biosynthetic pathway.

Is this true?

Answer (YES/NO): NO